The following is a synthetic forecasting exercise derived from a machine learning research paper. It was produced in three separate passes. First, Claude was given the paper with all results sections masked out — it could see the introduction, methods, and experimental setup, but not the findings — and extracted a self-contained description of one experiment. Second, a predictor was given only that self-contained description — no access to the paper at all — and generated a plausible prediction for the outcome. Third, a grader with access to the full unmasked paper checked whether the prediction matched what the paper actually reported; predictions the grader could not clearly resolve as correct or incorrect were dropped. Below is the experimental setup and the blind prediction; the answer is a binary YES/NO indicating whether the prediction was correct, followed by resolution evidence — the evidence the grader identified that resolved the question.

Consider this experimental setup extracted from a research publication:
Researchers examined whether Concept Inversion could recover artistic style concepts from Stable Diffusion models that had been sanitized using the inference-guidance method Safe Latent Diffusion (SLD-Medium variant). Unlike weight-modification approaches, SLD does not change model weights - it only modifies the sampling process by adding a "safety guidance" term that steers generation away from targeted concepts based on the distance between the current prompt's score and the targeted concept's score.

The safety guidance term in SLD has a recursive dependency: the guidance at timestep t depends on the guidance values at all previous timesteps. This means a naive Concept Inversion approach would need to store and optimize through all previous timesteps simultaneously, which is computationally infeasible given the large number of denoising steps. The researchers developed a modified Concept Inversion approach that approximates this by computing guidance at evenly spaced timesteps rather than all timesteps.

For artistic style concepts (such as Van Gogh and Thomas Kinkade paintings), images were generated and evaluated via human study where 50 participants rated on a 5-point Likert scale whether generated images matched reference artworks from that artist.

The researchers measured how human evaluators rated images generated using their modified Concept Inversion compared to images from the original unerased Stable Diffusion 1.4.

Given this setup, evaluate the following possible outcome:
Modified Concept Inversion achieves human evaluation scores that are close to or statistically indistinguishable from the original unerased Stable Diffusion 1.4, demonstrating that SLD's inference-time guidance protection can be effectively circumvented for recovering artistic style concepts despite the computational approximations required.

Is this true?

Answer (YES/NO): YES